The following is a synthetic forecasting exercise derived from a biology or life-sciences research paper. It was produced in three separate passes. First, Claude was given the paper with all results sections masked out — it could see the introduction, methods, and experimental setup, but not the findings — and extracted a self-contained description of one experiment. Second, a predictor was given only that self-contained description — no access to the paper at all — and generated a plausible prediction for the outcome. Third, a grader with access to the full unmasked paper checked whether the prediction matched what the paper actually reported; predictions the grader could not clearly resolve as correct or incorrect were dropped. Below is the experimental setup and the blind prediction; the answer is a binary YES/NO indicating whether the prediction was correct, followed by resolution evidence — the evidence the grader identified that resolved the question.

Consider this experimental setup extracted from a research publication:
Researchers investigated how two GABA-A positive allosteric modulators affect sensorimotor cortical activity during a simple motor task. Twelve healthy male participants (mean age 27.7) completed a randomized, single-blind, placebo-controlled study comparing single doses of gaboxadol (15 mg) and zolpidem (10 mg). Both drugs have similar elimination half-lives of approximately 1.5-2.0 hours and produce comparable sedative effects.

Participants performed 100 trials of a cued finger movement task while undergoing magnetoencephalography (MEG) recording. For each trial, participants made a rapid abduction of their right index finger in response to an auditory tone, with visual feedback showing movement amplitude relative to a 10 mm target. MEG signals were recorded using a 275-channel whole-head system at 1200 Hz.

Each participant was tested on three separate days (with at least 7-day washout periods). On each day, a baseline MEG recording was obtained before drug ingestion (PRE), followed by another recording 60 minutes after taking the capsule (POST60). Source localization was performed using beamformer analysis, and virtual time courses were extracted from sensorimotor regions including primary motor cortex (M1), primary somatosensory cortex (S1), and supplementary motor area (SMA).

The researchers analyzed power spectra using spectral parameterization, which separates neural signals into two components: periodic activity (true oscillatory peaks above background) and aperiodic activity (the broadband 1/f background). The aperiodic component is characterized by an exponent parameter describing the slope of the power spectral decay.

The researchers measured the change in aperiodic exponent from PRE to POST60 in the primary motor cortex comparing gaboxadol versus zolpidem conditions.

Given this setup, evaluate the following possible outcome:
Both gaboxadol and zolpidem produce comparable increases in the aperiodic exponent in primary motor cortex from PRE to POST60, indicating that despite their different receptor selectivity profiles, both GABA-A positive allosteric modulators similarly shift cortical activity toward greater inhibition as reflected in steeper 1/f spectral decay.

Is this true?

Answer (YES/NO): NO